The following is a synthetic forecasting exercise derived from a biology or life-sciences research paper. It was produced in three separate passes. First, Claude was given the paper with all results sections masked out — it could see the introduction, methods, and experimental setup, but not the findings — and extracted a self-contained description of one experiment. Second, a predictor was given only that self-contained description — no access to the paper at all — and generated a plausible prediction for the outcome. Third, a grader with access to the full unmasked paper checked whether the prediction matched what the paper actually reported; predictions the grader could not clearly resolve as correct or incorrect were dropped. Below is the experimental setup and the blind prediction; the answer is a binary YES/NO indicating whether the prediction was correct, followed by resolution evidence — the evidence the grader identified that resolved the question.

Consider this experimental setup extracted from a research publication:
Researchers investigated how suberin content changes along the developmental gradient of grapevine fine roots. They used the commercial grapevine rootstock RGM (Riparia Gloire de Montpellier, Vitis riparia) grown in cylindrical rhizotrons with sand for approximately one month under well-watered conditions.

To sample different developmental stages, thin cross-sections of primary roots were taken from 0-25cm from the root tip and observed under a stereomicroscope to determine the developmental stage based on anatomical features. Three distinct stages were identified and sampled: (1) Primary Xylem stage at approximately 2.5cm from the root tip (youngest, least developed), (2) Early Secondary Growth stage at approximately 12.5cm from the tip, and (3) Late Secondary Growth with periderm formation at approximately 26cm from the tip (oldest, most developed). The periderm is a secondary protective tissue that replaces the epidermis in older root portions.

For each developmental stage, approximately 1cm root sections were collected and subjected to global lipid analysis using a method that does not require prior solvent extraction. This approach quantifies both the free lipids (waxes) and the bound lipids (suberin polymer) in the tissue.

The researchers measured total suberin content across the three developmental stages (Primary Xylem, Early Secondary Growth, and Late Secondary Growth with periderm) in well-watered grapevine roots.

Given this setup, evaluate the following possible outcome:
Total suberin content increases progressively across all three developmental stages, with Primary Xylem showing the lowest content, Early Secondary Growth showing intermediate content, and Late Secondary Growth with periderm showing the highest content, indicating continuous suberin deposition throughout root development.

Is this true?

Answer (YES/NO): YES